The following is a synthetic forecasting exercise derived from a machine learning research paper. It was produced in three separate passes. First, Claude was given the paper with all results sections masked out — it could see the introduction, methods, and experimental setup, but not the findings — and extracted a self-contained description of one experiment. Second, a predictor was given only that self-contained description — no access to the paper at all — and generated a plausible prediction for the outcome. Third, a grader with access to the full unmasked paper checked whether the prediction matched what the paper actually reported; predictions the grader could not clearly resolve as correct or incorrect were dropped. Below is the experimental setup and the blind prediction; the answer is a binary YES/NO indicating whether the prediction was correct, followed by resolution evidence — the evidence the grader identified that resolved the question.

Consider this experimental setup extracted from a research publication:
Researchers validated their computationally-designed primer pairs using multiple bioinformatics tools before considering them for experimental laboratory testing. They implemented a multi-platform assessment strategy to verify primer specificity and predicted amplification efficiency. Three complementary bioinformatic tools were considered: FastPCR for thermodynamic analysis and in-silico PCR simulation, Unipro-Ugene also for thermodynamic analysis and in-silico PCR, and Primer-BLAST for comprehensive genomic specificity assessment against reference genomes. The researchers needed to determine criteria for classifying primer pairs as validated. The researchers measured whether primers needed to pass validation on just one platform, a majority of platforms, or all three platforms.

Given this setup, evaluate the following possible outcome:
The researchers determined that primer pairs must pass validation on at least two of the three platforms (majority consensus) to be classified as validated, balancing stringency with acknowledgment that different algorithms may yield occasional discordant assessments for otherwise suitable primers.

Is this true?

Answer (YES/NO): NO